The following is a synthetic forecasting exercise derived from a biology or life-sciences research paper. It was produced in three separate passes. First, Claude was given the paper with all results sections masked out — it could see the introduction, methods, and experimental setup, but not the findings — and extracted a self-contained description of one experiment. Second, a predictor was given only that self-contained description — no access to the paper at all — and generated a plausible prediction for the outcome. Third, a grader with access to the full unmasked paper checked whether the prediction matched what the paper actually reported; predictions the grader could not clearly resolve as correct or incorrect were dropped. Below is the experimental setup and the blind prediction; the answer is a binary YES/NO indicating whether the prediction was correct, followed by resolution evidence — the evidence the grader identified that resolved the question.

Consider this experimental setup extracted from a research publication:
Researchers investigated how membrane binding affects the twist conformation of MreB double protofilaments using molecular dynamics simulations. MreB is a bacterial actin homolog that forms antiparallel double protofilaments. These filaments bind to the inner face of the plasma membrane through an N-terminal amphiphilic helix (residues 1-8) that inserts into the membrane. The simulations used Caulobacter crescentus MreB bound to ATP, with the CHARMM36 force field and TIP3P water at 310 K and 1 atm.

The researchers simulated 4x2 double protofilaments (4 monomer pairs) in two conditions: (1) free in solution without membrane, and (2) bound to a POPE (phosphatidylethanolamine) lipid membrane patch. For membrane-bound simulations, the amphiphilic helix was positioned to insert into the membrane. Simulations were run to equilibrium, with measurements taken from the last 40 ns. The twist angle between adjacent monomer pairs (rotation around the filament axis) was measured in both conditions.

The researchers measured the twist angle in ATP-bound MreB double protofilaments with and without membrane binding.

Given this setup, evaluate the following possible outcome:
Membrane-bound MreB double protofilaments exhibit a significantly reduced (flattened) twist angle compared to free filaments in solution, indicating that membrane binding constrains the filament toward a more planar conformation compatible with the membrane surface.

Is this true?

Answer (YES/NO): YES